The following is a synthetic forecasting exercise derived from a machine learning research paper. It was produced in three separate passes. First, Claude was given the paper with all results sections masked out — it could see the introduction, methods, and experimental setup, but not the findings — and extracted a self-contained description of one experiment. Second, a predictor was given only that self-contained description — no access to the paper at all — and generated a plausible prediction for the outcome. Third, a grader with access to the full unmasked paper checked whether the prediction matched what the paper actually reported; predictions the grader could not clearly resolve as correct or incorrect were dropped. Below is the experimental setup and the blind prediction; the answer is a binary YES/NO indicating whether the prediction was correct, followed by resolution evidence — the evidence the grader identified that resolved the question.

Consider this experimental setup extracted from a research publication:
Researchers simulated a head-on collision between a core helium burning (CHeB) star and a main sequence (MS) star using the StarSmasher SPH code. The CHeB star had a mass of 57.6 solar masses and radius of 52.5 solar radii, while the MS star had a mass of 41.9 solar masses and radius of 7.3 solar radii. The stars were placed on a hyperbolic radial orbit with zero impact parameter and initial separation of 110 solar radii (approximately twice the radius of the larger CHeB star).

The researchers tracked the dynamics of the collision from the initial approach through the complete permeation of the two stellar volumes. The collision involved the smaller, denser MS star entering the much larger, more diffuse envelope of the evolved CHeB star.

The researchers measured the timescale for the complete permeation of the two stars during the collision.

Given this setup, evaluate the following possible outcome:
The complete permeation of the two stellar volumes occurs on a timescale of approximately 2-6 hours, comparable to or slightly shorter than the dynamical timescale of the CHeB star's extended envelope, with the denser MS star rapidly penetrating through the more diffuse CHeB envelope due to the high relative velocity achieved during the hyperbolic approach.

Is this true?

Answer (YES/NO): NO